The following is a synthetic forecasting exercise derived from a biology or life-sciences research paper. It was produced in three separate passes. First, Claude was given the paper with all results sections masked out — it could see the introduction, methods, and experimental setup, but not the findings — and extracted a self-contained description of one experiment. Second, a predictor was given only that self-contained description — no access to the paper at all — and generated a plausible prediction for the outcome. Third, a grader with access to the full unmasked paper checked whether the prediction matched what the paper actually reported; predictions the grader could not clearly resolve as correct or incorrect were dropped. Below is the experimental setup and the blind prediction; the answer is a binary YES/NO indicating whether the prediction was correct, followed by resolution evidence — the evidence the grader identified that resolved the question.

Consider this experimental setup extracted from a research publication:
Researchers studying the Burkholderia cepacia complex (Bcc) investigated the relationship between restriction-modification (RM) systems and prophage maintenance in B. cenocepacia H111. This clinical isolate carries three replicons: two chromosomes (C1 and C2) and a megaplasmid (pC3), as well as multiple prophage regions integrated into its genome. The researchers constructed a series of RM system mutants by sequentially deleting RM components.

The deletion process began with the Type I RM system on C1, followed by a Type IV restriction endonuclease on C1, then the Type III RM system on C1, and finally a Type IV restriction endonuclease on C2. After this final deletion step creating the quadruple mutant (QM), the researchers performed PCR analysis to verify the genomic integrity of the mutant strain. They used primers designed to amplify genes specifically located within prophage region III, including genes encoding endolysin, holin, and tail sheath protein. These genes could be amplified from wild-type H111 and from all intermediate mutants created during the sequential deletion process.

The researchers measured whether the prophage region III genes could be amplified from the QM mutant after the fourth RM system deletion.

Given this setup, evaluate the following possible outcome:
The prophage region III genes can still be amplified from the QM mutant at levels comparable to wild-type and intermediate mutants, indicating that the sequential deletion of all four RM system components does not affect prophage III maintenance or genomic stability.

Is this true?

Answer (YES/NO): NO